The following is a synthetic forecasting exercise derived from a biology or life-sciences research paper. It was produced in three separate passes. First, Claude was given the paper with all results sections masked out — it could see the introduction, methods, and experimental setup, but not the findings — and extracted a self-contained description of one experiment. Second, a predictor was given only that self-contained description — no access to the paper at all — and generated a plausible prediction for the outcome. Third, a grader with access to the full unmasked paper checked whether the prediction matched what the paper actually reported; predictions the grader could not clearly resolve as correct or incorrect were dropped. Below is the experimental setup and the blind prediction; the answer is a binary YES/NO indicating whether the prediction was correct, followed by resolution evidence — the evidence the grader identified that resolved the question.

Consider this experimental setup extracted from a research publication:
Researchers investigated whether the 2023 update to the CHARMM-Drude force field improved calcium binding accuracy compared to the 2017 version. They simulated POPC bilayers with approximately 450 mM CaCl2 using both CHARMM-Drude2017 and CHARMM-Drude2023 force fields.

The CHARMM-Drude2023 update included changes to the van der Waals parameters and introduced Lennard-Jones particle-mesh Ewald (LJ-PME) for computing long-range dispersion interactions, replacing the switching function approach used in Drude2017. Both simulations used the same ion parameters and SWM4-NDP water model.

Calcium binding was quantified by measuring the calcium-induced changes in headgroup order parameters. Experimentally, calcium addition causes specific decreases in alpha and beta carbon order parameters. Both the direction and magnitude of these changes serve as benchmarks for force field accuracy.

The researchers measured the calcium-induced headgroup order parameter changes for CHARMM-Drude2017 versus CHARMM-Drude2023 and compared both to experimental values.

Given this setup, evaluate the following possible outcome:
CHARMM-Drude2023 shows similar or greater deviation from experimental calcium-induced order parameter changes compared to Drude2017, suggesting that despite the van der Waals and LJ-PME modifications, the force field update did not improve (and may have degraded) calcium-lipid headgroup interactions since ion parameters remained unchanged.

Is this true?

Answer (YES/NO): YES